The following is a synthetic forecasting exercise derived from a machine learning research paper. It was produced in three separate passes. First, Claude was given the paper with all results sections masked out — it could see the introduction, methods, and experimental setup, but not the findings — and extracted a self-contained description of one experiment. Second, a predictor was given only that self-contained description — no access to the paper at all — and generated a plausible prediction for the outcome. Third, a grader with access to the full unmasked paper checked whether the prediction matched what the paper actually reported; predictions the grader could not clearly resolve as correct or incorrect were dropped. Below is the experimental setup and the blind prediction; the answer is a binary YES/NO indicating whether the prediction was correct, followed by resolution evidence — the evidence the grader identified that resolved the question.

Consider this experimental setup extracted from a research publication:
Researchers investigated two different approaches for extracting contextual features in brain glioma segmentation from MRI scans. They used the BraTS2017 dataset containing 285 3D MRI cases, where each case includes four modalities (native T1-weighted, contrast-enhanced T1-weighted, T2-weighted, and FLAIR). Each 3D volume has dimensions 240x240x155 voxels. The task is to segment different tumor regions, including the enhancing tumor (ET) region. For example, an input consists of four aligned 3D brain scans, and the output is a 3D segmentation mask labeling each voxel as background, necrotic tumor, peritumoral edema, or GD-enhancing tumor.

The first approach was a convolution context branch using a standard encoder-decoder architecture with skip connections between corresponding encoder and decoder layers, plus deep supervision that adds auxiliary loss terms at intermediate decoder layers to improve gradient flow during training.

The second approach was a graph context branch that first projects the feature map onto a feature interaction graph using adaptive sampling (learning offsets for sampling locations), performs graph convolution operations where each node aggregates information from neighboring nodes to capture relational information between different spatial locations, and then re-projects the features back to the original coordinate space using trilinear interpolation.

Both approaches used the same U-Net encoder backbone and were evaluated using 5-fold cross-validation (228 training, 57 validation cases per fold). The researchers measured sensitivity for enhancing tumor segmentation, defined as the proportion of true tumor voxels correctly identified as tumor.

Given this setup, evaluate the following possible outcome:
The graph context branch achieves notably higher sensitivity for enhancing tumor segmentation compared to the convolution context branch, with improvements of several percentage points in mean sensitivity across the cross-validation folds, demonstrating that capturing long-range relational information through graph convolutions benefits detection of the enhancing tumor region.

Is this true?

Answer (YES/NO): YES